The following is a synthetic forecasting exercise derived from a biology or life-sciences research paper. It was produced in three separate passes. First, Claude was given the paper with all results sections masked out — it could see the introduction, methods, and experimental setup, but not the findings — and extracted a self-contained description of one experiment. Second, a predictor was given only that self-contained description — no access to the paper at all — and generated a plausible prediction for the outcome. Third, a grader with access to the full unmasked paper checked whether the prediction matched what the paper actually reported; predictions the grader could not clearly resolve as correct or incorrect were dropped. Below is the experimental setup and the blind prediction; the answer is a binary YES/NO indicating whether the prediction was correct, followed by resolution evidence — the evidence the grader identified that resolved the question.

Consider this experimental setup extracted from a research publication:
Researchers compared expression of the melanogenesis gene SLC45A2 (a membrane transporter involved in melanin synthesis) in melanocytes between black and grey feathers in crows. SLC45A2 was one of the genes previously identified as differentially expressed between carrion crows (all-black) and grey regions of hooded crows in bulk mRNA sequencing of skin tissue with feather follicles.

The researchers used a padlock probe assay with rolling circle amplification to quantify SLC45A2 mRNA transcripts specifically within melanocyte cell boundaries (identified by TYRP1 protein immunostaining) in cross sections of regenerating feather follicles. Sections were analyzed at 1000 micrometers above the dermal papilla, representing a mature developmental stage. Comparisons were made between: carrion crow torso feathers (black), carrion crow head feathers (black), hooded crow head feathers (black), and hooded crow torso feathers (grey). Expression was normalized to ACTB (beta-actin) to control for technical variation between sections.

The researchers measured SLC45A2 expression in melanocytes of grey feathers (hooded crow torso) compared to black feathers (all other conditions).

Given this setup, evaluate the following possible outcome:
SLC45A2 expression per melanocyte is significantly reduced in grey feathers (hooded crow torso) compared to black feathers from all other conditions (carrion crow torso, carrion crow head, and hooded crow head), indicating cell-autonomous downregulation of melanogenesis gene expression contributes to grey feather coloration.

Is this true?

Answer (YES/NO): YES